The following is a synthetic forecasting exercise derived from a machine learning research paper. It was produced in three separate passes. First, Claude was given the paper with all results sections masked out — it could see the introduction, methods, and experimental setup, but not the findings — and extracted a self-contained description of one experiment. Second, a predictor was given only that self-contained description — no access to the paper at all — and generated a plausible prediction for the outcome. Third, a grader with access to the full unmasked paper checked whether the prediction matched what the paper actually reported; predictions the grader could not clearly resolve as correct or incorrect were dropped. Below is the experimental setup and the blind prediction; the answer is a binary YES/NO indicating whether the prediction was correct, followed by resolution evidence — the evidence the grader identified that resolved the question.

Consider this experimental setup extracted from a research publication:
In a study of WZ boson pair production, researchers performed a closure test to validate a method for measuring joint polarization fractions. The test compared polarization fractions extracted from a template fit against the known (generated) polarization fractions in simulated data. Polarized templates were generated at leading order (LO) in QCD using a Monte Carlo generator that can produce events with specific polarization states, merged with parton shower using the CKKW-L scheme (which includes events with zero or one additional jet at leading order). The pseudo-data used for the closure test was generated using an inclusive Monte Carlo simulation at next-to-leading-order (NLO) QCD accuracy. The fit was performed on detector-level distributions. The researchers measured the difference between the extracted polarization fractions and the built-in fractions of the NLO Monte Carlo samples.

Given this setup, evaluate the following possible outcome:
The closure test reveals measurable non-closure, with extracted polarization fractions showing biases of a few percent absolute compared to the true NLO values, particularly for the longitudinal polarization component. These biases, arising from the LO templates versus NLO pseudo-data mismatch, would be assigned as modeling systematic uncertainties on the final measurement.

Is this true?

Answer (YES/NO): NO